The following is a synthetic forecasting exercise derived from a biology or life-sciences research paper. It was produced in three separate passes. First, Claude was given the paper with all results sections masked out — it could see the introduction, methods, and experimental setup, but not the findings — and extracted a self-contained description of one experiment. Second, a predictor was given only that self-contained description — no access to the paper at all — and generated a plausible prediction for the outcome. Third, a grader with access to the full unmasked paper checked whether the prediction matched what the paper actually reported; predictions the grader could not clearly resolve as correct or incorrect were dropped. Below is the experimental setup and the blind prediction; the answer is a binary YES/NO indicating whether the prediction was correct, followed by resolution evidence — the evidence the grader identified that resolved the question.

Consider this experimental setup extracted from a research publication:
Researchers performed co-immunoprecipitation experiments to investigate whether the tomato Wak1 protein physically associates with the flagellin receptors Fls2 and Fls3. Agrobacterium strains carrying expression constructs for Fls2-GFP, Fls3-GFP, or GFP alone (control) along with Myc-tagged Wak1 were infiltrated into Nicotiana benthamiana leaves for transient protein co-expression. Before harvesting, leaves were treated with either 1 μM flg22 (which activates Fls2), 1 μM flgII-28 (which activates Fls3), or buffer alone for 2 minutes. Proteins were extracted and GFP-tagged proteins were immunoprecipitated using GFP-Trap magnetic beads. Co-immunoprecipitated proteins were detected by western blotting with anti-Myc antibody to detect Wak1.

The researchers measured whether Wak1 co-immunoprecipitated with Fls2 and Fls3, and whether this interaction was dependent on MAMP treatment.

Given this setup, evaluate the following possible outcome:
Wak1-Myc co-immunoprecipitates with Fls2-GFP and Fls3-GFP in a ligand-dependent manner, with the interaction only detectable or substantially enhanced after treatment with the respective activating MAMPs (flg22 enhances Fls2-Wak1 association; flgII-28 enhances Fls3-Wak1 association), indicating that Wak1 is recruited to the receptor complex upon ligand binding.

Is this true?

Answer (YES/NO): NO